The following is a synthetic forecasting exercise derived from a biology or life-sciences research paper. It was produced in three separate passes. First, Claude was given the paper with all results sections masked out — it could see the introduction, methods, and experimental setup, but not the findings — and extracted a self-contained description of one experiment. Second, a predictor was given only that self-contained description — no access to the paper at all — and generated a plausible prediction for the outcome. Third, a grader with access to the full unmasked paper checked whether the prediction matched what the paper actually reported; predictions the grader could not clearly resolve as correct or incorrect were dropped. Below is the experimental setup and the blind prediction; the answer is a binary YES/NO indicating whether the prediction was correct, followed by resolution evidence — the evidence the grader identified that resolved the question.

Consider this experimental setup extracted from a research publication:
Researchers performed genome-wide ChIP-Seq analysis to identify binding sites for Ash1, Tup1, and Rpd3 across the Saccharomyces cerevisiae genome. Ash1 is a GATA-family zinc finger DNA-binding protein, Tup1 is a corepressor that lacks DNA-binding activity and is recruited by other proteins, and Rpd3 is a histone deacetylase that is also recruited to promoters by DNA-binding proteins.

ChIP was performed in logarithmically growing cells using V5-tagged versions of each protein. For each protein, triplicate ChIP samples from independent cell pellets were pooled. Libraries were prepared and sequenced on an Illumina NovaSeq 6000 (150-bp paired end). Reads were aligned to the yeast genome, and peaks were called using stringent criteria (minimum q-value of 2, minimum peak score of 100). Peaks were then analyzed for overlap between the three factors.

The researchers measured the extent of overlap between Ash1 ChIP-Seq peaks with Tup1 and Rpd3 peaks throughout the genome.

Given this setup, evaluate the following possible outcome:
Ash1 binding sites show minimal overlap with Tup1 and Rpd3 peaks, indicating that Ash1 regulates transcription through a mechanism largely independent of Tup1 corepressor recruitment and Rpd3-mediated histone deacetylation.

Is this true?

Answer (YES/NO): NO